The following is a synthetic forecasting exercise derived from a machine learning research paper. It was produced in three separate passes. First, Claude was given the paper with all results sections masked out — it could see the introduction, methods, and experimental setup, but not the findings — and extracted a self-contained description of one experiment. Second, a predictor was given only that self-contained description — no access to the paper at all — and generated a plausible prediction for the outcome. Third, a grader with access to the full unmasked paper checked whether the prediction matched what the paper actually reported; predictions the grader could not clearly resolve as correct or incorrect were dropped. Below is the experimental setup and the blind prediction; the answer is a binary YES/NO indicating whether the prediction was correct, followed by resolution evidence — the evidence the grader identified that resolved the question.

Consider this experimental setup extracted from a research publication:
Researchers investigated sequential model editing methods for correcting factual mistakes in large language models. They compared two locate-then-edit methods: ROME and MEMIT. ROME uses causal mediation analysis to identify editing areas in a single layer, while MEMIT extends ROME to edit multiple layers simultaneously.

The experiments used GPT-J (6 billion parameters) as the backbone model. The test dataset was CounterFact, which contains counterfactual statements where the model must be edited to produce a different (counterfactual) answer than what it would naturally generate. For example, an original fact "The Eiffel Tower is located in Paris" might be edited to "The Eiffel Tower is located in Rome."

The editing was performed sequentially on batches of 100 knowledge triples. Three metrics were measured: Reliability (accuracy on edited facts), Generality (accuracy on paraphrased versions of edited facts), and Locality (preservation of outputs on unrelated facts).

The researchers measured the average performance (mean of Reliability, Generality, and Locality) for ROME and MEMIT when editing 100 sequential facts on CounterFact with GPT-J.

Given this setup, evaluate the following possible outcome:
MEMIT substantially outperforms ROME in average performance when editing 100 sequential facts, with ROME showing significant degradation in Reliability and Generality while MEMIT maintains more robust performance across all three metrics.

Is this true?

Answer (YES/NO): NO